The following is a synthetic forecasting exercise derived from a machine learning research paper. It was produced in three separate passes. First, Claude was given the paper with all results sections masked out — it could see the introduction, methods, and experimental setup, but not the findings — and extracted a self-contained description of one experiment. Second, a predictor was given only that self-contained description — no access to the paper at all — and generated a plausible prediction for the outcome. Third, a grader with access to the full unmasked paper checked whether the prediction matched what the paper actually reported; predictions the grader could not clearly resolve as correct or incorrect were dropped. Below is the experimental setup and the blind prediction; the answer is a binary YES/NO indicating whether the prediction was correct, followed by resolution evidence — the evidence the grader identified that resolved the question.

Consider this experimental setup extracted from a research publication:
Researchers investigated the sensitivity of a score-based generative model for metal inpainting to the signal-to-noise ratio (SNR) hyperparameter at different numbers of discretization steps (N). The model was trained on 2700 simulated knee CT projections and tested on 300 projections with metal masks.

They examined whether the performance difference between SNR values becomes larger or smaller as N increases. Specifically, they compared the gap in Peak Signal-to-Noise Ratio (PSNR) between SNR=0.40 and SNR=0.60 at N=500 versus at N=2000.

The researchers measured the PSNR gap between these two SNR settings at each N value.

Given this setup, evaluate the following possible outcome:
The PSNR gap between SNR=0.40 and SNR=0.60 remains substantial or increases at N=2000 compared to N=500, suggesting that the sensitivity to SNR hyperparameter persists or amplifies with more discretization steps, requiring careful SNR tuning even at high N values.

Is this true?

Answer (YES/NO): YES